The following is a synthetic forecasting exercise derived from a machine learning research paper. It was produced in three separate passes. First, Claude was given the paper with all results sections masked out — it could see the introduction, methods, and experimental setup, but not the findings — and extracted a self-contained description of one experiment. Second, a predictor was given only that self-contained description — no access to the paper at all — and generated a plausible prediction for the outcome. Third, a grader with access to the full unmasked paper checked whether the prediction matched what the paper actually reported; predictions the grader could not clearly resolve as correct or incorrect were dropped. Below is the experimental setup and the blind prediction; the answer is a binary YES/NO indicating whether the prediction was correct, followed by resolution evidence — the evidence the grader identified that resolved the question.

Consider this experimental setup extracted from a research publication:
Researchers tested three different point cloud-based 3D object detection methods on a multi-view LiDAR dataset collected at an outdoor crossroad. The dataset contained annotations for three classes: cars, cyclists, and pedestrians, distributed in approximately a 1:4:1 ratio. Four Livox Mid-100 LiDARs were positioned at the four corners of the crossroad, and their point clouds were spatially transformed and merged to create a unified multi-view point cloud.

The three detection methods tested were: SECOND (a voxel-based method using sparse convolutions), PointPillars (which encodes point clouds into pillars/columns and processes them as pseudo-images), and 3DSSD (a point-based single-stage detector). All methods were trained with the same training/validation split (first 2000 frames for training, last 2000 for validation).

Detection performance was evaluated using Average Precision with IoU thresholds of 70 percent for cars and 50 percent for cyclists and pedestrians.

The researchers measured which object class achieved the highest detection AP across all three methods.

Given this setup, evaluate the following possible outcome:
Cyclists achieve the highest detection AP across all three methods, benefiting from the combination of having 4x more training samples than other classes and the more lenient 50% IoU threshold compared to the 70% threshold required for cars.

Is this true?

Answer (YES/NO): YES